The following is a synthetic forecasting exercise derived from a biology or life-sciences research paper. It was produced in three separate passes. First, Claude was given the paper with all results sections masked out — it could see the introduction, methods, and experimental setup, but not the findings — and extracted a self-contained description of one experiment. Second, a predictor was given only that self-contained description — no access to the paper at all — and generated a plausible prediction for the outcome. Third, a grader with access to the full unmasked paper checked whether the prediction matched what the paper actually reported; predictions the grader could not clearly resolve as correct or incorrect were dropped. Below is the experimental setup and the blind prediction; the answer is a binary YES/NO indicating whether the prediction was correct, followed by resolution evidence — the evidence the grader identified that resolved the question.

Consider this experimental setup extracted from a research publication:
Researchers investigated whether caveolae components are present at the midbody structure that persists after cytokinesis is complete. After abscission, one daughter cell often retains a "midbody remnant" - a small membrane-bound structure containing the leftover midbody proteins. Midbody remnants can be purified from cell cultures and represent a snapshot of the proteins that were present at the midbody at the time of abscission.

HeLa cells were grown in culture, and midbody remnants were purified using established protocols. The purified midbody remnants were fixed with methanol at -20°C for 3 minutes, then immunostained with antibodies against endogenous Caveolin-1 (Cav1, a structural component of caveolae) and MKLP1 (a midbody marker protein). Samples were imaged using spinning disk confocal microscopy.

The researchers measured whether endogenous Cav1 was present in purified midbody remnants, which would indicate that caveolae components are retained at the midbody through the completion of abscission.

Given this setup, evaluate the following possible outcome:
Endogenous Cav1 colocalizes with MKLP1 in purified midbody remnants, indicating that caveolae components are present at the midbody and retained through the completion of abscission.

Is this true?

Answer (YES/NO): YES